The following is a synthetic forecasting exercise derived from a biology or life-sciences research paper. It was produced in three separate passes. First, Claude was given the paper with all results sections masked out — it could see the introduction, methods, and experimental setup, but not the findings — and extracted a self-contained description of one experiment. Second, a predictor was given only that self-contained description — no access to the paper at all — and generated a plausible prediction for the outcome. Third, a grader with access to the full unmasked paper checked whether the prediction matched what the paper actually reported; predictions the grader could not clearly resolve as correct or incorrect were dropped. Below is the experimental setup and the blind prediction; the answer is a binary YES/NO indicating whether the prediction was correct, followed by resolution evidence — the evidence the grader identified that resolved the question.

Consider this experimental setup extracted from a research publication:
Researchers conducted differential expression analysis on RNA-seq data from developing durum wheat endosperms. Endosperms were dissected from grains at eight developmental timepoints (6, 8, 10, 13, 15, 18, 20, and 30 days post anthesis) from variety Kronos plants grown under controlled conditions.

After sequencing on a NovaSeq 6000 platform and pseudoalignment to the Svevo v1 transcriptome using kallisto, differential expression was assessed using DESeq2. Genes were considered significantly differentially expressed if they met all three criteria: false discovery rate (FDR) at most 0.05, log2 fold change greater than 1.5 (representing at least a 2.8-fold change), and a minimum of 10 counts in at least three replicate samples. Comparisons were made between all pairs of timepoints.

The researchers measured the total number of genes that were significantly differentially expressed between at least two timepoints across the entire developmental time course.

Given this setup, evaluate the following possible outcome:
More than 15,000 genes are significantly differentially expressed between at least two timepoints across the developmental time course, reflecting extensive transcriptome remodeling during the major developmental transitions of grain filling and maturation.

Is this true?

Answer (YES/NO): YES